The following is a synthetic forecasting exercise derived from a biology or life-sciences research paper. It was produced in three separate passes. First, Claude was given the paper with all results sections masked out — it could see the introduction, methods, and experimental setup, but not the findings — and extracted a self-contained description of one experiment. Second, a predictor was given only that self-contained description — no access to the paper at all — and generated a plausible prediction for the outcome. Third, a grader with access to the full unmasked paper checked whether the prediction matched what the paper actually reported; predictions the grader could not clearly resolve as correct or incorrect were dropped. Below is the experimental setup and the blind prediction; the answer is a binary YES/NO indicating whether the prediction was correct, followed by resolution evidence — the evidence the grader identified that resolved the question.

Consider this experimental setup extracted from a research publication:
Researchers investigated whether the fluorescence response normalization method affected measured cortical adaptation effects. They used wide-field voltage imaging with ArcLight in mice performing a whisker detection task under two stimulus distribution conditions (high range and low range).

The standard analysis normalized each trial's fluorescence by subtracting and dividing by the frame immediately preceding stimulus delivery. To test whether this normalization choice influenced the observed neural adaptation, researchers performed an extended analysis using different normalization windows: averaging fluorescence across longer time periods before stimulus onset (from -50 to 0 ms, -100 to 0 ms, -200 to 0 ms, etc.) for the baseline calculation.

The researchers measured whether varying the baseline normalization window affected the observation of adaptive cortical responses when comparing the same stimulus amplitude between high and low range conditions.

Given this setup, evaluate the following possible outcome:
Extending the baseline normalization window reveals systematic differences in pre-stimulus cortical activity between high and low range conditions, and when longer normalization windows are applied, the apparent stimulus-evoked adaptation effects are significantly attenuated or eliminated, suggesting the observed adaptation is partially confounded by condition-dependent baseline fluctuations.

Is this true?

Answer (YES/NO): NO